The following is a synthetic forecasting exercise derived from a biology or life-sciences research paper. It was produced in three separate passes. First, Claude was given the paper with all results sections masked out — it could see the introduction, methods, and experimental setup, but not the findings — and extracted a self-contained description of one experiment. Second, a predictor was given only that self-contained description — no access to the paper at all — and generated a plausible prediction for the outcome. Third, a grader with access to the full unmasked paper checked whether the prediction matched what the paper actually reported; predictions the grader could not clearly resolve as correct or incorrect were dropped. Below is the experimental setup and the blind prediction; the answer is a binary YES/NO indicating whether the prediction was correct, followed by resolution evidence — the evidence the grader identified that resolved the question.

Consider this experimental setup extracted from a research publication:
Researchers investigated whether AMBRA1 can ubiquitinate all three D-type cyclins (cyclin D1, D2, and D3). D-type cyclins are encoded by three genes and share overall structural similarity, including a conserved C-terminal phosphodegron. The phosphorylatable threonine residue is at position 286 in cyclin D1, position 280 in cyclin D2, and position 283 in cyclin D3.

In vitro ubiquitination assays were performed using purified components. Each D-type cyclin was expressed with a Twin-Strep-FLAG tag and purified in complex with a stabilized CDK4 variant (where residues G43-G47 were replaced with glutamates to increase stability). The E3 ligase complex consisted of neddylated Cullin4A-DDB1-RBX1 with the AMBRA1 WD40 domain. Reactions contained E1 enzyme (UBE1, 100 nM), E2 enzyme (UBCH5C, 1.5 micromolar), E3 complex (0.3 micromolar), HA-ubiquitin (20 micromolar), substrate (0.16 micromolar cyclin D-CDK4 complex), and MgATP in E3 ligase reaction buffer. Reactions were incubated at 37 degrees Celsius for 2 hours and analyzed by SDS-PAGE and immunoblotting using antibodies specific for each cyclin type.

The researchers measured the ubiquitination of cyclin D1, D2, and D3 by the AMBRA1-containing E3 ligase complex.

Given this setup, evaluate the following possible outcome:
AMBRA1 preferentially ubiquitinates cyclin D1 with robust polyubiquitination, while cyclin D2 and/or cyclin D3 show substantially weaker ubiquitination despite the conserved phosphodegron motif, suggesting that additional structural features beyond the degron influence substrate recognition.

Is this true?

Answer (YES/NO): NO